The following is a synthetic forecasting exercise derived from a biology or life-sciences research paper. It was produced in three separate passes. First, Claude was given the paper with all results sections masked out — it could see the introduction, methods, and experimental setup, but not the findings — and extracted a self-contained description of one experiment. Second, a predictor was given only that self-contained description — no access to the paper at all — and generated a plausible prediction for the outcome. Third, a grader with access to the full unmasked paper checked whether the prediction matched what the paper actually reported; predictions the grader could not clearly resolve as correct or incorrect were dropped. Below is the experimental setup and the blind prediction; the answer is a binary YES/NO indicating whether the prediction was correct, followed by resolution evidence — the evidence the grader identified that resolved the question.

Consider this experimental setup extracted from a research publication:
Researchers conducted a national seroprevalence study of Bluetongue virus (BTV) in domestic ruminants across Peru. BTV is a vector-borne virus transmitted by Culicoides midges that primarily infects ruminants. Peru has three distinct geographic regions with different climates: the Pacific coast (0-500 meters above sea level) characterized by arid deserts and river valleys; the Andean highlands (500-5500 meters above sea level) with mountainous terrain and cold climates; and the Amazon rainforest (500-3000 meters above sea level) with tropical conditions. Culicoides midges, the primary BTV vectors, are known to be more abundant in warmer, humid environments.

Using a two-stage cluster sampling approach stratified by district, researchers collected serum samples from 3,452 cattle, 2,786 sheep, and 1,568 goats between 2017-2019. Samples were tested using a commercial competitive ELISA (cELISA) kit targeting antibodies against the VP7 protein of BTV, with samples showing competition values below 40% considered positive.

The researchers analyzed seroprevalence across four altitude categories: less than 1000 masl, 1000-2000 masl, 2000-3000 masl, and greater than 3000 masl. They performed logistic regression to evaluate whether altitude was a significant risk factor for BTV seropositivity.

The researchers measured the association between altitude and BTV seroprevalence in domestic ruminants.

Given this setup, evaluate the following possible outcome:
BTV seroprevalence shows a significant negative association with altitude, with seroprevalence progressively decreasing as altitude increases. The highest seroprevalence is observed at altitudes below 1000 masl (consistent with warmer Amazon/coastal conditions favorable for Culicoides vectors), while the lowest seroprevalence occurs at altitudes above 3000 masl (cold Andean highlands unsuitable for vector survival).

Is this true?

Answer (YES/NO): YES